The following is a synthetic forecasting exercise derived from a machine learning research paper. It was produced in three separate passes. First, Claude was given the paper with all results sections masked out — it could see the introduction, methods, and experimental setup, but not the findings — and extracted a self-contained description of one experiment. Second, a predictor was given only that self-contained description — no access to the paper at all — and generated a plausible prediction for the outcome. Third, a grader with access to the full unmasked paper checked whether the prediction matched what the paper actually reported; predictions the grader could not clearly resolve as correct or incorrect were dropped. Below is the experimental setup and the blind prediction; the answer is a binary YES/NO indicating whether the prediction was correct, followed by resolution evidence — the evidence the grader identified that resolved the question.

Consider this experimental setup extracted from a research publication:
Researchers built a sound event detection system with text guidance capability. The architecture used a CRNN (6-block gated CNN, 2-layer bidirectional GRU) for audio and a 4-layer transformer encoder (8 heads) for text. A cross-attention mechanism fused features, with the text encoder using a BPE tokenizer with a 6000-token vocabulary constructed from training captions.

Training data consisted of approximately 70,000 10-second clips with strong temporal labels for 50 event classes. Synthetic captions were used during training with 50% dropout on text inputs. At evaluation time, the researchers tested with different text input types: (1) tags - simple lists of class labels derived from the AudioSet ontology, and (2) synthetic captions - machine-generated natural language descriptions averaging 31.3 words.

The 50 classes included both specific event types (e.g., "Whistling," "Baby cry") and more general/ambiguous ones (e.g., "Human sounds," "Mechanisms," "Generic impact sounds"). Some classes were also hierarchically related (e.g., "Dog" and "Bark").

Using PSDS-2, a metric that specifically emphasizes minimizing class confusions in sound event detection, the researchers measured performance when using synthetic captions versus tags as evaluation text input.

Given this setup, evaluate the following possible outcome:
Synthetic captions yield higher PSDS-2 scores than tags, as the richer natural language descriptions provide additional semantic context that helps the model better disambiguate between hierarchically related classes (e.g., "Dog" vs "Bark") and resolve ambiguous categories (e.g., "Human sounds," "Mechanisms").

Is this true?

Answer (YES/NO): YES